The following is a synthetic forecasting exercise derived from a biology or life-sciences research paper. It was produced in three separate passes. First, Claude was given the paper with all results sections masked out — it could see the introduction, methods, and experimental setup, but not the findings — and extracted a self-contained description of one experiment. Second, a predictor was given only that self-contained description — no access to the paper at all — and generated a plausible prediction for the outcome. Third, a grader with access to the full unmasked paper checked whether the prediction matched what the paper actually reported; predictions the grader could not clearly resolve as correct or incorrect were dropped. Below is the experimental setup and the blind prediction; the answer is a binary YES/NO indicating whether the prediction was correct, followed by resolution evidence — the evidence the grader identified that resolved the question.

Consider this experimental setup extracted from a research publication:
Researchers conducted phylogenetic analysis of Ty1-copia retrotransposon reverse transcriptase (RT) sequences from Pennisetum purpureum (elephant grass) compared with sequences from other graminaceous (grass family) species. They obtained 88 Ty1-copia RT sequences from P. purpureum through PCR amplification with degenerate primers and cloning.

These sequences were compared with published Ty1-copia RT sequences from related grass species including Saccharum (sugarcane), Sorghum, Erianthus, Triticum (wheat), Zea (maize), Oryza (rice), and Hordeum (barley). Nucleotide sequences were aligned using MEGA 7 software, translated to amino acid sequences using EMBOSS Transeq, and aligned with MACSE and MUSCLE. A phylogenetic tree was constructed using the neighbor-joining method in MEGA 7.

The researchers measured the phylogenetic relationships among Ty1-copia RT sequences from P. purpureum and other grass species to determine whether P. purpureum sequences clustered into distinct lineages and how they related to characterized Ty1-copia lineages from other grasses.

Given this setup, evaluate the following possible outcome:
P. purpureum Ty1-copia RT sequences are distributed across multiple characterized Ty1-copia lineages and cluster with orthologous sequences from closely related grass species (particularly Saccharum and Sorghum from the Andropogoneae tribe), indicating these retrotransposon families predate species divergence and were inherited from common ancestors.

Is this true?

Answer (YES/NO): YES